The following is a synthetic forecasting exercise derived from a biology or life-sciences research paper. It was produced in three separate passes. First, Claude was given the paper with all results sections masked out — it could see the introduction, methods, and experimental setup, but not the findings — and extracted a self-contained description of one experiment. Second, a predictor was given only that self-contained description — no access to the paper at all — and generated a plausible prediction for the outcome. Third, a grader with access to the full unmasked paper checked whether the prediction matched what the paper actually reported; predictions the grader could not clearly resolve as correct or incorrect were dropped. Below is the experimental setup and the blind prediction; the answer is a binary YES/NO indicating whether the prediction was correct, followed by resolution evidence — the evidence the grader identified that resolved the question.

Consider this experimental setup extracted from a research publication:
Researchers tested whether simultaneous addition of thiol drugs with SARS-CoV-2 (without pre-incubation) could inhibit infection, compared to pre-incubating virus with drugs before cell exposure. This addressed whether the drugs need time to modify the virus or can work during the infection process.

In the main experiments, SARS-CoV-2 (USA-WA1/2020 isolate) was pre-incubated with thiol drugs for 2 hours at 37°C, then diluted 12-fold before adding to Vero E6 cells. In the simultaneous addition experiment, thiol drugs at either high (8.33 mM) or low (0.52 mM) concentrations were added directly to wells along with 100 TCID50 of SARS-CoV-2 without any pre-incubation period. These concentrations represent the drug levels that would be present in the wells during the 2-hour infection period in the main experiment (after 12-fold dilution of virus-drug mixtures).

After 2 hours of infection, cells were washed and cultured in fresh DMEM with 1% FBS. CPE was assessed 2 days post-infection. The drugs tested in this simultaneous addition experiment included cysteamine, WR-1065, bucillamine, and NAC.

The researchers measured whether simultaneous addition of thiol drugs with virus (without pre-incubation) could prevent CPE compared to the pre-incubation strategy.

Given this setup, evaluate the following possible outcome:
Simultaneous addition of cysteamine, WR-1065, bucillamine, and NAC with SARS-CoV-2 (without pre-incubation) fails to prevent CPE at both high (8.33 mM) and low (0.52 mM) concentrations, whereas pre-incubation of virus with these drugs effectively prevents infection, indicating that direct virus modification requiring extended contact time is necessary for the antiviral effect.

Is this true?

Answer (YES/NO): YES